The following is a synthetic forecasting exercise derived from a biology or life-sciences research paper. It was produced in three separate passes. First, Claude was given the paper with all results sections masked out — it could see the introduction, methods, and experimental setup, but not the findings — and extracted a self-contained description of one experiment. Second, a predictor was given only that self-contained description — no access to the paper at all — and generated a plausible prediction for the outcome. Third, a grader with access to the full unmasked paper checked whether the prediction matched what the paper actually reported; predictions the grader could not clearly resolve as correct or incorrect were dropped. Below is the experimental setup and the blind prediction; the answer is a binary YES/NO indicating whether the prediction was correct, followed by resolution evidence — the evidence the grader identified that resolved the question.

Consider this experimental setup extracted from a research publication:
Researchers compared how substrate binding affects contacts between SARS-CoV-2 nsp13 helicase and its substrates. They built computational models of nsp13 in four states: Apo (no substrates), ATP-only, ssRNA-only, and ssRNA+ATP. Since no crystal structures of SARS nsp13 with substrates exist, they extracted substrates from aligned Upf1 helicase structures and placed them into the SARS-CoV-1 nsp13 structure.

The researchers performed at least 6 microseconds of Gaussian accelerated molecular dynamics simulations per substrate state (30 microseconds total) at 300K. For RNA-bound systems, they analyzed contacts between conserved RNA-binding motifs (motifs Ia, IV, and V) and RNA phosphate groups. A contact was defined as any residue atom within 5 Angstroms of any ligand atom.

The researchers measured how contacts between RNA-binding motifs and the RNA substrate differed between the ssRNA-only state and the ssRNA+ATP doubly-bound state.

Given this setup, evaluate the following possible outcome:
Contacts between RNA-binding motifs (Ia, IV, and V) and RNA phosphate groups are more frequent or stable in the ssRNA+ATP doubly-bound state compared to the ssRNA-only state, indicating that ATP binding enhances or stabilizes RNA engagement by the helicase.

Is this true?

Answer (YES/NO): NO